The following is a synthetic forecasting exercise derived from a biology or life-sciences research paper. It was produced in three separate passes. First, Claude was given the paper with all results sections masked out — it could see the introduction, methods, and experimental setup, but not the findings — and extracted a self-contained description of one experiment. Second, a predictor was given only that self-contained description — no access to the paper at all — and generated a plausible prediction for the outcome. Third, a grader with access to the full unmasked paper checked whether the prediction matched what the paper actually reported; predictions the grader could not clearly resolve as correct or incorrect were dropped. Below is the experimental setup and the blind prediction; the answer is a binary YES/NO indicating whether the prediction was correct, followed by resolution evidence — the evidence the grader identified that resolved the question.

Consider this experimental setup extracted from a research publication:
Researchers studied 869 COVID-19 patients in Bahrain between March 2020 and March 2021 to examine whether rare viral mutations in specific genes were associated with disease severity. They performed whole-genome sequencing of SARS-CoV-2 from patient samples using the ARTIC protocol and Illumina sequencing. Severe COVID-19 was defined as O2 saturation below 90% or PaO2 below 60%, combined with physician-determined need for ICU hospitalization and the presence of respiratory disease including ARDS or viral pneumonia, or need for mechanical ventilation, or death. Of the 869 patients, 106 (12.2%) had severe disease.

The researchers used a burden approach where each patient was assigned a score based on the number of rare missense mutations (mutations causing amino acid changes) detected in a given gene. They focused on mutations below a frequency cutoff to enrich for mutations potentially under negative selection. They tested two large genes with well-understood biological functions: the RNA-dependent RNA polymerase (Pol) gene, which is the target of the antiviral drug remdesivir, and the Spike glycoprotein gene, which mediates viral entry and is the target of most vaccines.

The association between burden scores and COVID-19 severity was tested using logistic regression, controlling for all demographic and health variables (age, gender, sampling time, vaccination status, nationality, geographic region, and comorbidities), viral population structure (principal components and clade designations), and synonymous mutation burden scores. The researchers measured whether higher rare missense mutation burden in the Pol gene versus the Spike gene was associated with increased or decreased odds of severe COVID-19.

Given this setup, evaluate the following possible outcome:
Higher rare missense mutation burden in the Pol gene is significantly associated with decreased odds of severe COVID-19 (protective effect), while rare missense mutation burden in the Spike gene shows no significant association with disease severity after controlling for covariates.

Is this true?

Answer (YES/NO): YES